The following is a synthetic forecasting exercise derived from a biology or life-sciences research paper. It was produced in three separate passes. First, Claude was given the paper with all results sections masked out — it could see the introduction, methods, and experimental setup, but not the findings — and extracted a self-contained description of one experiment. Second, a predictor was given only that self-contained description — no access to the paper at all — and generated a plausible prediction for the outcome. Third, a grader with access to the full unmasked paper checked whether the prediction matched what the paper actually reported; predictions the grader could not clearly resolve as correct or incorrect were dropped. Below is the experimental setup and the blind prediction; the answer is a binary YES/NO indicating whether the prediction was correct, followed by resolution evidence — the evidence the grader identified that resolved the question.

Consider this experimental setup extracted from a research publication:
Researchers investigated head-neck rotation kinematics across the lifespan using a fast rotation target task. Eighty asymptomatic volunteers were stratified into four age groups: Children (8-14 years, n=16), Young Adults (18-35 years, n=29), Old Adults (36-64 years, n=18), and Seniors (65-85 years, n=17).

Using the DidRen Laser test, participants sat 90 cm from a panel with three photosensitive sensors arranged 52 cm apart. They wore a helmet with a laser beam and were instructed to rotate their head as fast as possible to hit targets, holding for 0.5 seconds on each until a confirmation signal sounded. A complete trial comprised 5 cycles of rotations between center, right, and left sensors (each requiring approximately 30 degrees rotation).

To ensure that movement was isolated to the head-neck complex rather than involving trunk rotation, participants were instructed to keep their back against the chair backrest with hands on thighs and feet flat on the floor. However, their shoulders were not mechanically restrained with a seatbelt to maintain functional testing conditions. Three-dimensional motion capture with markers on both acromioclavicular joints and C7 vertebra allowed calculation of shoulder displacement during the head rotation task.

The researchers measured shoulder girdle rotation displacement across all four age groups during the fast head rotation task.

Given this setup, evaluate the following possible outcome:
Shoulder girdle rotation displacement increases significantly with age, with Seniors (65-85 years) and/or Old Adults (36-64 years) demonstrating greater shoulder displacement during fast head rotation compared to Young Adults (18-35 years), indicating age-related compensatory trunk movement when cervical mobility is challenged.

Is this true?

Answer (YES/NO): NO